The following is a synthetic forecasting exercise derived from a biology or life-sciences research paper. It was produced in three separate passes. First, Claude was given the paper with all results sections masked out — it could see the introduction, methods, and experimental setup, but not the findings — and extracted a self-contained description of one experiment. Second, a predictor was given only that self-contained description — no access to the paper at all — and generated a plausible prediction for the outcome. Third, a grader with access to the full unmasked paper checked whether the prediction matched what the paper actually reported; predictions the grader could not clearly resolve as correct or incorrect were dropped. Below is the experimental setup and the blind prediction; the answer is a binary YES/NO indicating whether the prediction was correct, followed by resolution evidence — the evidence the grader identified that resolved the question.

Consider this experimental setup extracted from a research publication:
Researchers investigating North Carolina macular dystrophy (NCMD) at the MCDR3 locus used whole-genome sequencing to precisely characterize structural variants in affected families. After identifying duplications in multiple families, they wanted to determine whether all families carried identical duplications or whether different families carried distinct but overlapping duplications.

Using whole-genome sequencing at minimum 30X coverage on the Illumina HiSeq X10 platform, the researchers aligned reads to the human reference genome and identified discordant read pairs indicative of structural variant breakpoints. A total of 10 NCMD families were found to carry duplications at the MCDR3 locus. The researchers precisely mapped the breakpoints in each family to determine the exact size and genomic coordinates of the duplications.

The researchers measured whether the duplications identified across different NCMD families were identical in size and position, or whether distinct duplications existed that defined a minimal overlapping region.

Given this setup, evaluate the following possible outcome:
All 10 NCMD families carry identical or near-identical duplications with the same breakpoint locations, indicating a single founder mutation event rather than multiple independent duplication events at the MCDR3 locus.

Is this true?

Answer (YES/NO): NO